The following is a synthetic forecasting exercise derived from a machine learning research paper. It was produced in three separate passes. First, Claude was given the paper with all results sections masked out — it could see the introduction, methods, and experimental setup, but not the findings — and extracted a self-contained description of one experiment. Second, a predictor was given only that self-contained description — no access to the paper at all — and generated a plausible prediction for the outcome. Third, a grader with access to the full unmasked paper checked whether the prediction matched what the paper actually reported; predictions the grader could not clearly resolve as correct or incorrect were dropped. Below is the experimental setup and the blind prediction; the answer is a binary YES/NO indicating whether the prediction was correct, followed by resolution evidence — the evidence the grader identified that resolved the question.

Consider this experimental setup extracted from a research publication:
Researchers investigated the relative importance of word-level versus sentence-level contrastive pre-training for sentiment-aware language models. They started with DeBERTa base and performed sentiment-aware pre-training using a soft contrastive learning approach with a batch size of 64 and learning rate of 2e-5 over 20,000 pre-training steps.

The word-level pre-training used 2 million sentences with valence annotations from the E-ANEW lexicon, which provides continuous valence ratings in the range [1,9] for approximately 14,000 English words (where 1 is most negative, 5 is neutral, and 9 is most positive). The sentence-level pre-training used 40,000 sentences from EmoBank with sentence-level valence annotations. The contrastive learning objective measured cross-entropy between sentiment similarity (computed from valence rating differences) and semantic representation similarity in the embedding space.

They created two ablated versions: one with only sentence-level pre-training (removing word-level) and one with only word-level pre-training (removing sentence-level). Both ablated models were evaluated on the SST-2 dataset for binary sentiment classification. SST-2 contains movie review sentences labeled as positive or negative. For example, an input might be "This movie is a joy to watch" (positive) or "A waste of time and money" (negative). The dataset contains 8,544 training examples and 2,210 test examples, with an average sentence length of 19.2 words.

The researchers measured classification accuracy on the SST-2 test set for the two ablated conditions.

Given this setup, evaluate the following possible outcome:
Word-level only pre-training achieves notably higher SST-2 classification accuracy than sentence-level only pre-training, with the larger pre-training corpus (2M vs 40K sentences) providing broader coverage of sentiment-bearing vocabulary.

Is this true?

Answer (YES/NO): NO